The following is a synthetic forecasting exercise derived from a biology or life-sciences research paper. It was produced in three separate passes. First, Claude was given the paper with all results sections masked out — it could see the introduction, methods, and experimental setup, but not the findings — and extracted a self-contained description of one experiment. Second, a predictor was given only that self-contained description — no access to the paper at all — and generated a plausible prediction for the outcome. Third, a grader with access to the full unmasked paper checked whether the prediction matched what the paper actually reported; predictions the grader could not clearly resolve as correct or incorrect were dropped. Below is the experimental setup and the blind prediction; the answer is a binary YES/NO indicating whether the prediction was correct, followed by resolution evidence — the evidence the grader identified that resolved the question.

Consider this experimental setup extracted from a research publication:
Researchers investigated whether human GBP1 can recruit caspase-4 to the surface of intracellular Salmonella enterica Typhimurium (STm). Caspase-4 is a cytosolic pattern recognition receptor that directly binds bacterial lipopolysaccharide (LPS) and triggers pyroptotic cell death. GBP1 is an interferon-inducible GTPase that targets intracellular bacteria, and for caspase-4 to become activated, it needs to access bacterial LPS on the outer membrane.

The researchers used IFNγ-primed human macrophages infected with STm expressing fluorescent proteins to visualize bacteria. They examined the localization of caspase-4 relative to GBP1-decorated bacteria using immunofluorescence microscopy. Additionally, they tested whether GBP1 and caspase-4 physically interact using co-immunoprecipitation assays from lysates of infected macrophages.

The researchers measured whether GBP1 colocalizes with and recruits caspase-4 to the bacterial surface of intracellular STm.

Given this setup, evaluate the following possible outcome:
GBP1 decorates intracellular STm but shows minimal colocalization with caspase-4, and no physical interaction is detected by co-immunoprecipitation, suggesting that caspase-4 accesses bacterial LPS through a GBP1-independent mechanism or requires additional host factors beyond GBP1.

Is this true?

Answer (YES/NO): NO